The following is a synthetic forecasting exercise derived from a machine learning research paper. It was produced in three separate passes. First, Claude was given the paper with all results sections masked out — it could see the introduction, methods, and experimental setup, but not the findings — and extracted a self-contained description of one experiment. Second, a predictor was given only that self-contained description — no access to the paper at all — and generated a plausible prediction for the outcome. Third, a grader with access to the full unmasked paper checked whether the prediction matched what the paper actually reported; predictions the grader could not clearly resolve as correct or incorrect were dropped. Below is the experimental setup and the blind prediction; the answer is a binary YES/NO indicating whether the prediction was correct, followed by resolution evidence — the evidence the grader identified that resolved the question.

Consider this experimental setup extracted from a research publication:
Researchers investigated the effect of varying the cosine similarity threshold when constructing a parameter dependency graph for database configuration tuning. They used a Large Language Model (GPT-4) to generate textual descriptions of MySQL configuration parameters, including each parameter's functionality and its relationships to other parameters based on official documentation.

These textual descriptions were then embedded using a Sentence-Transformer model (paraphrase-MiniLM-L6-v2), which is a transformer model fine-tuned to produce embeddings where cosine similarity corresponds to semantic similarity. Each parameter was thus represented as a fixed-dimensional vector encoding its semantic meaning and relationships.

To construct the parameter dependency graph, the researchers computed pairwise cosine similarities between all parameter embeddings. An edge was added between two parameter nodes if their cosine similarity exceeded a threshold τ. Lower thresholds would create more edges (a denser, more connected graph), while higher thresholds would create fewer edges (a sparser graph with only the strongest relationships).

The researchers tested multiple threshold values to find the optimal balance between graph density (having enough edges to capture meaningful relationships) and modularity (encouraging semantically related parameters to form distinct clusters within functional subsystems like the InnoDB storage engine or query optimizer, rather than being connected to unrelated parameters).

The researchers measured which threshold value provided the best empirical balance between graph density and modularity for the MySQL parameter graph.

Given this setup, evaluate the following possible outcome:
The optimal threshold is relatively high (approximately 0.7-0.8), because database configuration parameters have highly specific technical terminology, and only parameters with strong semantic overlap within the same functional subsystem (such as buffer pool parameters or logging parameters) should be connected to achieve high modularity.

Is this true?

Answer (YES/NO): YES